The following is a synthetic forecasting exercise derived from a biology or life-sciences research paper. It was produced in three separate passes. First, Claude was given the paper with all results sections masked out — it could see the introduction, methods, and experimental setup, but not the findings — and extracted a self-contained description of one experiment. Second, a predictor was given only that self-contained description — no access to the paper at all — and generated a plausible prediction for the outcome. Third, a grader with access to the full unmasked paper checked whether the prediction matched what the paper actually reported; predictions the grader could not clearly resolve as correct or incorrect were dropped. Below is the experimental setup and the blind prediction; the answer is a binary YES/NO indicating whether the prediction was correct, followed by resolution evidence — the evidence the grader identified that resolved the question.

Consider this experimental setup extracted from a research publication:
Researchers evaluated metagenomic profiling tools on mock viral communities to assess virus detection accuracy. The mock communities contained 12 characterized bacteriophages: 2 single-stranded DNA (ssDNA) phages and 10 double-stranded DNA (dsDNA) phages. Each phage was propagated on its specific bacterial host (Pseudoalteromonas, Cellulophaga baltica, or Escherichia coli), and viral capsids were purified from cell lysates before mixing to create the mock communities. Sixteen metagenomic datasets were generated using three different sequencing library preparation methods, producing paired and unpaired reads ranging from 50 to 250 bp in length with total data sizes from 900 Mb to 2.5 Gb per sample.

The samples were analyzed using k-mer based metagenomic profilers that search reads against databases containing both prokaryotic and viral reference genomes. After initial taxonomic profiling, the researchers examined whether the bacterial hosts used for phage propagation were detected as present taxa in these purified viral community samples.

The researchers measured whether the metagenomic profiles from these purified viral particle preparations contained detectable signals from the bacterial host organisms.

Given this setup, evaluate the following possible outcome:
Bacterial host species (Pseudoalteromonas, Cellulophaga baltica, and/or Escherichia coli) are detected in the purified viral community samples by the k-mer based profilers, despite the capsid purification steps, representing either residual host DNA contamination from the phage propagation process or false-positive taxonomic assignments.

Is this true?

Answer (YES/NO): YES